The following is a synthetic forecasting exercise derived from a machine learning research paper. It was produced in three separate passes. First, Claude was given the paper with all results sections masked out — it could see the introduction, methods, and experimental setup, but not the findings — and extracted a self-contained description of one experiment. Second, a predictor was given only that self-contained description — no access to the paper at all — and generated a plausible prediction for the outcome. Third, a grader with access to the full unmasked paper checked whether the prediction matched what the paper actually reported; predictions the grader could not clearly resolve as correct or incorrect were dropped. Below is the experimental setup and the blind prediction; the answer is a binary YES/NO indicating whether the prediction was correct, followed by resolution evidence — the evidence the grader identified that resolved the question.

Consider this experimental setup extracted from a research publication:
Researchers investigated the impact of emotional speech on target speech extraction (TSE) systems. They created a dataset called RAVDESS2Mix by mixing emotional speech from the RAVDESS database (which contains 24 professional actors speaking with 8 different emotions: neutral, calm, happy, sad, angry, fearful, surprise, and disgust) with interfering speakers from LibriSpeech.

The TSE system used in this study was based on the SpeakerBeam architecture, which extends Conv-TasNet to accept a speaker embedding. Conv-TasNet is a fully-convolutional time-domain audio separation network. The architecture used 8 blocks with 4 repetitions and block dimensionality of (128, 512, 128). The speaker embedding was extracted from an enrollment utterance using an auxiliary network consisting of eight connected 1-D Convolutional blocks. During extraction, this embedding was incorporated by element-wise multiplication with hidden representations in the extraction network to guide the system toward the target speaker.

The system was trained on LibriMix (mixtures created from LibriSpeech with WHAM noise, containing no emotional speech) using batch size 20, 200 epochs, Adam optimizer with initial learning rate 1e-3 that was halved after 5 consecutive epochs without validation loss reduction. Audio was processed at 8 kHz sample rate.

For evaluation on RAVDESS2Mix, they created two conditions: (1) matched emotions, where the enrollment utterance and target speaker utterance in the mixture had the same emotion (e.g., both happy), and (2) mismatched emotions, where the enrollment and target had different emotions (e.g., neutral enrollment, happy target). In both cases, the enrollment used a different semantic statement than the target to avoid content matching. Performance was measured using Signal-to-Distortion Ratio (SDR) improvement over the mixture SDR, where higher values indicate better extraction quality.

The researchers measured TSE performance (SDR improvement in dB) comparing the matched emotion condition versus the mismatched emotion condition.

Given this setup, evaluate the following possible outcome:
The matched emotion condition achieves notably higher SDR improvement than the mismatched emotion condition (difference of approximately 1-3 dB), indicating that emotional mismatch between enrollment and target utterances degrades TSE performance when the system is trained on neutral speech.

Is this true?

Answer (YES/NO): YES